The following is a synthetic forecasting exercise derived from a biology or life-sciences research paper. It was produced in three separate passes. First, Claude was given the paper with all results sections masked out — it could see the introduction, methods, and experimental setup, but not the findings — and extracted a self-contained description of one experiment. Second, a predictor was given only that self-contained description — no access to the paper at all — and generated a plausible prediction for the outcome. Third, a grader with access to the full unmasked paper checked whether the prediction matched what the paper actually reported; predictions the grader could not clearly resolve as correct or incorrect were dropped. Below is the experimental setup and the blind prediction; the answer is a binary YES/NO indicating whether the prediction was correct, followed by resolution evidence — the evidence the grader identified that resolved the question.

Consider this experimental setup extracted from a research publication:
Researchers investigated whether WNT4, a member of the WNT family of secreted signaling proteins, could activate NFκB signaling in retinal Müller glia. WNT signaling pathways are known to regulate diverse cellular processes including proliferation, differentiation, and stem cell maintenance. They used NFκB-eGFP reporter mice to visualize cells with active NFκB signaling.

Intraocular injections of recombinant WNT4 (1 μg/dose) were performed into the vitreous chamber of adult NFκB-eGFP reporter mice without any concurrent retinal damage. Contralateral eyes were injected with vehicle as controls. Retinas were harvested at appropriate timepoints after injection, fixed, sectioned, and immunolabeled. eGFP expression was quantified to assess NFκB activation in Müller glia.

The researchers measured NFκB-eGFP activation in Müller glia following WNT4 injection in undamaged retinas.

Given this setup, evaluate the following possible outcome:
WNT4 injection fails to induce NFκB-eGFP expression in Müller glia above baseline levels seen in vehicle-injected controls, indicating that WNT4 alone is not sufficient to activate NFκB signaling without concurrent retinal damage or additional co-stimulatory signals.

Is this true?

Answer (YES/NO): NO